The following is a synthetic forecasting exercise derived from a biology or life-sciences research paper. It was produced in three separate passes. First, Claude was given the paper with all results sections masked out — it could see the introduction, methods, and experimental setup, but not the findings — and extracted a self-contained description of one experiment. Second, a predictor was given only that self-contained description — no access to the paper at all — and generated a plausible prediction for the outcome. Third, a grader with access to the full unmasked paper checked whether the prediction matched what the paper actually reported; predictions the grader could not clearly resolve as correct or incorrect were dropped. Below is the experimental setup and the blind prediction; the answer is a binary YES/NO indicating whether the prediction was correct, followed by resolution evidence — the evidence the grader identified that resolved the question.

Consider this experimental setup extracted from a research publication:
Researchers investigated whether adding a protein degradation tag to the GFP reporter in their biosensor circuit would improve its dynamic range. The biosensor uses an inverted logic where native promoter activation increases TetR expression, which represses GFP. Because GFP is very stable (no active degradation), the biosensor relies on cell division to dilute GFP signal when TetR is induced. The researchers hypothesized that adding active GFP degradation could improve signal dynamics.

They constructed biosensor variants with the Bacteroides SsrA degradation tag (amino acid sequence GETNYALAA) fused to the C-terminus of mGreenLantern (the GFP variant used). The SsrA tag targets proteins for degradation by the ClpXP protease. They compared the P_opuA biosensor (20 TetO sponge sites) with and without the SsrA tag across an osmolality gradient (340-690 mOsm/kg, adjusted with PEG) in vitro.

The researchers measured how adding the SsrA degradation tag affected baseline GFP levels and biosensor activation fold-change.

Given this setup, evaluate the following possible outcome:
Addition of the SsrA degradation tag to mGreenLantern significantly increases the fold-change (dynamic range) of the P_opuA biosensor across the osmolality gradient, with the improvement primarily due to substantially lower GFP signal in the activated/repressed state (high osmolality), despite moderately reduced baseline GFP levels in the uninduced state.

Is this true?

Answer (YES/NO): NO